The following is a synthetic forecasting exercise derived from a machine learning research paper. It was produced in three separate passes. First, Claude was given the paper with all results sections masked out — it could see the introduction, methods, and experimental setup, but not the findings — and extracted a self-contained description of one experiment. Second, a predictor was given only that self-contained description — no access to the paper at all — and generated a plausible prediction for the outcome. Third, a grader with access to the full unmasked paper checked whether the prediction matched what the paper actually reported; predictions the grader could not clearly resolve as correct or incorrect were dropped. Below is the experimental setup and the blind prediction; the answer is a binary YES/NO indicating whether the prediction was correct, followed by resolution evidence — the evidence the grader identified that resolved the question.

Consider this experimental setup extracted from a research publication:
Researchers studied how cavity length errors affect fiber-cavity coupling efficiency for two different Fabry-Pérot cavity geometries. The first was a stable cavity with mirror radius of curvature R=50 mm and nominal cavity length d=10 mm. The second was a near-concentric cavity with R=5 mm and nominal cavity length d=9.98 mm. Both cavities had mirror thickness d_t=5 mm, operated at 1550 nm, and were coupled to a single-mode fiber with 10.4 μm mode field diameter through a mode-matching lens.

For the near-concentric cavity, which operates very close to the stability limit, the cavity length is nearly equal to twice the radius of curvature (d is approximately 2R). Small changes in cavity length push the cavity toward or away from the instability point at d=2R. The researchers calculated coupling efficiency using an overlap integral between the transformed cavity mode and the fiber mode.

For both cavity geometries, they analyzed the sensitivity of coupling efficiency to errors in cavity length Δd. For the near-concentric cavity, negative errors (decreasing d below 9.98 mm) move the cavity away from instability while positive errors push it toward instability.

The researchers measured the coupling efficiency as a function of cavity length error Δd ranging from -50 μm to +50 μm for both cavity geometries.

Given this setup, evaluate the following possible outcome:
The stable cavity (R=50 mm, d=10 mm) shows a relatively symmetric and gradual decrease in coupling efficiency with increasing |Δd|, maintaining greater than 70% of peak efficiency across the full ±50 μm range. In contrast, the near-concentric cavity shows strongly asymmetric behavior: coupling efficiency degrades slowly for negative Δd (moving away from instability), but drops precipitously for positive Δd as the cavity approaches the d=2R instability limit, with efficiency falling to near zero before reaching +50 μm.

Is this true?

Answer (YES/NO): NO